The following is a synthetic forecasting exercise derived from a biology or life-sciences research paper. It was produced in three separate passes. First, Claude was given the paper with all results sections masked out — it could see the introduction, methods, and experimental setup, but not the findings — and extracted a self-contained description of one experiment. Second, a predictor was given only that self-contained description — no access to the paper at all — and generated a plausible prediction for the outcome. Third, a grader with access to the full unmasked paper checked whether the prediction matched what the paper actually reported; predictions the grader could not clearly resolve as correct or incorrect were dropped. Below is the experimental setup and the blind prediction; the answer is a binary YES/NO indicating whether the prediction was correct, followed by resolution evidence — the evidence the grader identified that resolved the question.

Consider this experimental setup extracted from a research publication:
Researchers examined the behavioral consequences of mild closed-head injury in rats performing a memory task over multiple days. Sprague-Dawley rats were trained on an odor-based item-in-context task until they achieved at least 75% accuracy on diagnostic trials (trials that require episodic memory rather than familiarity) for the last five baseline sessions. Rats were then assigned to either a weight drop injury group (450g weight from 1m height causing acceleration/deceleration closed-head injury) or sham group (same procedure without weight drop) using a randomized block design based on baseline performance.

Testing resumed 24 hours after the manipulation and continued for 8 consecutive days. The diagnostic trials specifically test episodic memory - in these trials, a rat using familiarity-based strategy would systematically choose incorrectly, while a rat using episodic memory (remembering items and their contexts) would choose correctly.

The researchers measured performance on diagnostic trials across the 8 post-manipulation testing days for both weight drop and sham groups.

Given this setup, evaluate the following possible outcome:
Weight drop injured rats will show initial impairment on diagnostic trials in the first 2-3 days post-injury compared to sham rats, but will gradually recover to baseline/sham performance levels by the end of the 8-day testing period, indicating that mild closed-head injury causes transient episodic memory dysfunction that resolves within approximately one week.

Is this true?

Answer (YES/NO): YES